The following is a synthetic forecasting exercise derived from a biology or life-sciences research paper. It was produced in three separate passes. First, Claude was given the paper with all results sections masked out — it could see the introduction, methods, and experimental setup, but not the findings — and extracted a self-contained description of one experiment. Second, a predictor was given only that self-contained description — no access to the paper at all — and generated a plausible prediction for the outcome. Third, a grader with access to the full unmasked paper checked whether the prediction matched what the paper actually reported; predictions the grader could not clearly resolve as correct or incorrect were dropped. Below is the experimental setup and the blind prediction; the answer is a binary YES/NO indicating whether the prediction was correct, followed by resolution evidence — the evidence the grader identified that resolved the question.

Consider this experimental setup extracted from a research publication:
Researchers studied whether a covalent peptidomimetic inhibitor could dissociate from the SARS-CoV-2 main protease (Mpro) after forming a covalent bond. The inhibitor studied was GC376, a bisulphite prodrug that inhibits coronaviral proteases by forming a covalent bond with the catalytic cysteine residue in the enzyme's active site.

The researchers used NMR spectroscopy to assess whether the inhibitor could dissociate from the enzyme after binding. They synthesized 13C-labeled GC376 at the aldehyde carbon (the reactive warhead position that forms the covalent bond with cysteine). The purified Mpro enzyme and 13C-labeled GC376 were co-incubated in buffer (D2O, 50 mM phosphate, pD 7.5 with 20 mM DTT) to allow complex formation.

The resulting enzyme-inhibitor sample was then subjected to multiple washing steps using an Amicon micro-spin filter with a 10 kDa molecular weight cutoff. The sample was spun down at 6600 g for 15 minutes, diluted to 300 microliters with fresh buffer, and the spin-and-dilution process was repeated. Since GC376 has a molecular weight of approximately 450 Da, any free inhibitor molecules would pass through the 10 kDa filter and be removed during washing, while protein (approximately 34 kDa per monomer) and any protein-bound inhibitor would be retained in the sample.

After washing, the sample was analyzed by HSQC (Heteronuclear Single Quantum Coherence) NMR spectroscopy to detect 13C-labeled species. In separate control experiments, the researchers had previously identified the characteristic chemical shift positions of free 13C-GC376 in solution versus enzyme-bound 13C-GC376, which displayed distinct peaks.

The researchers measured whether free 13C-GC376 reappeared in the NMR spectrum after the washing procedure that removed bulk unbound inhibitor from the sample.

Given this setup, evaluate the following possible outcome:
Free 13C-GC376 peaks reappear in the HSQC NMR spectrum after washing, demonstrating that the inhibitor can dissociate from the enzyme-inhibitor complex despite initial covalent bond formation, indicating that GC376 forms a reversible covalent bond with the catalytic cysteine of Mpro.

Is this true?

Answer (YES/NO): NO